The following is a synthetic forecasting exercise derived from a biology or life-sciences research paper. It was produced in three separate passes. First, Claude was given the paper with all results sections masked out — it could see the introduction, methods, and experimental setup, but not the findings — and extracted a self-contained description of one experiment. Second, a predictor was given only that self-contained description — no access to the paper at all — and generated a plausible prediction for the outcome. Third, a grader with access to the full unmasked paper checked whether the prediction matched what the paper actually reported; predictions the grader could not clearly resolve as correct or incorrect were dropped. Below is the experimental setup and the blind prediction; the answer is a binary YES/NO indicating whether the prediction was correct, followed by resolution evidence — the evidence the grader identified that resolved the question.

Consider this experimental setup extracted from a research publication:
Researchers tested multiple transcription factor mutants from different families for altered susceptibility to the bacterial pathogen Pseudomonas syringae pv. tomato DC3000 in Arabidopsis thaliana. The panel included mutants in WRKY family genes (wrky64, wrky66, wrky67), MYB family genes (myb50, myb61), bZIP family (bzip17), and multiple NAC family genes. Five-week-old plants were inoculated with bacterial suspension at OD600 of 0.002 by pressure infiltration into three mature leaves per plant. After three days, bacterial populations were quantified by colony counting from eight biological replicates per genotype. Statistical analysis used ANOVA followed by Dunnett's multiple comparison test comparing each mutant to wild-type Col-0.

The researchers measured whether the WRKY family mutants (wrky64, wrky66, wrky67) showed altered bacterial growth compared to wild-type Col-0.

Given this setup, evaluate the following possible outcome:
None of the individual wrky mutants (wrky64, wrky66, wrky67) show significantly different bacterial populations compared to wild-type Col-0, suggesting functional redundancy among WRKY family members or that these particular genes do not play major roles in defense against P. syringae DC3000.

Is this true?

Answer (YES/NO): YES